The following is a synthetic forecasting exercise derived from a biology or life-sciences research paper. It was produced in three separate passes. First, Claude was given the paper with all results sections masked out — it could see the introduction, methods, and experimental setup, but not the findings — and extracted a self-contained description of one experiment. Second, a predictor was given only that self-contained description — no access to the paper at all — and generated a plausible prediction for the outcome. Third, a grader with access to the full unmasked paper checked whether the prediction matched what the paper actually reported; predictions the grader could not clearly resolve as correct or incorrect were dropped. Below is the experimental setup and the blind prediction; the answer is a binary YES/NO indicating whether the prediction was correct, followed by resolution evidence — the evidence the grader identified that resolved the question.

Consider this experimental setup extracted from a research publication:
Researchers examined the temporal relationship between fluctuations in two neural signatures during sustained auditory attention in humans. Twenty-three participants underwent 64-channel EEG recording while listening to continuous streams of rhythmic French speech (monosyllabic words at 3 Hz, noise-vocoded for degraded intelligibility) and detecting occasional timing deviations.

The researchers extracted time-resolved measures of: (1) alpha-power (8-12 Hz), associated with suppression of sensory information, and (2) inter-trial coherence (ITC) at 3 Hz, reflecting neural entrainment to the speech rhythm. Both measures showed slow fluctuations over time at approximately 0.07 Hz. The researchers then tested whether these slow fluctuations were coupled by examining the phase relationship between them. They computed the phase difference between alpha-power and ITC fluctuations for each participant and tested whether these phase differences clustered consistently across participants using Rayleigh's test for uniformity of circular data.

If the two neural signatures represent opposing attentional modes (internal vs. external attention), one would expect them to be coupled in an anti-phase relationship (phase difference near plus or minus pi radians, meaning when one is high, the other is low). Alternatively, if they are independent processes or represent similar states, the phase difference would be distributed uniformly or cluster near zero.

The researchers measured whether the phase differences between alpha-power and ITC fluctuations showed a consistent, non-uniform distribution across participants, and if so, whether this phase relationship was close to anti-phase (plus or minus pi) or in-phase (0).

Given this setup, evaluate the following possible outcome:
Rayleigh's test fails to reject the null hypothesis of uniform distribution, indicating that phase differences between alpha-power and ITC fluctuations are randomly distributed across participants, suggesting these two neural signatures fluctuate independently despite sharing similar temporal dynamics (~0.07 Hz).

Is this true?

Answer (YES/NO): NO